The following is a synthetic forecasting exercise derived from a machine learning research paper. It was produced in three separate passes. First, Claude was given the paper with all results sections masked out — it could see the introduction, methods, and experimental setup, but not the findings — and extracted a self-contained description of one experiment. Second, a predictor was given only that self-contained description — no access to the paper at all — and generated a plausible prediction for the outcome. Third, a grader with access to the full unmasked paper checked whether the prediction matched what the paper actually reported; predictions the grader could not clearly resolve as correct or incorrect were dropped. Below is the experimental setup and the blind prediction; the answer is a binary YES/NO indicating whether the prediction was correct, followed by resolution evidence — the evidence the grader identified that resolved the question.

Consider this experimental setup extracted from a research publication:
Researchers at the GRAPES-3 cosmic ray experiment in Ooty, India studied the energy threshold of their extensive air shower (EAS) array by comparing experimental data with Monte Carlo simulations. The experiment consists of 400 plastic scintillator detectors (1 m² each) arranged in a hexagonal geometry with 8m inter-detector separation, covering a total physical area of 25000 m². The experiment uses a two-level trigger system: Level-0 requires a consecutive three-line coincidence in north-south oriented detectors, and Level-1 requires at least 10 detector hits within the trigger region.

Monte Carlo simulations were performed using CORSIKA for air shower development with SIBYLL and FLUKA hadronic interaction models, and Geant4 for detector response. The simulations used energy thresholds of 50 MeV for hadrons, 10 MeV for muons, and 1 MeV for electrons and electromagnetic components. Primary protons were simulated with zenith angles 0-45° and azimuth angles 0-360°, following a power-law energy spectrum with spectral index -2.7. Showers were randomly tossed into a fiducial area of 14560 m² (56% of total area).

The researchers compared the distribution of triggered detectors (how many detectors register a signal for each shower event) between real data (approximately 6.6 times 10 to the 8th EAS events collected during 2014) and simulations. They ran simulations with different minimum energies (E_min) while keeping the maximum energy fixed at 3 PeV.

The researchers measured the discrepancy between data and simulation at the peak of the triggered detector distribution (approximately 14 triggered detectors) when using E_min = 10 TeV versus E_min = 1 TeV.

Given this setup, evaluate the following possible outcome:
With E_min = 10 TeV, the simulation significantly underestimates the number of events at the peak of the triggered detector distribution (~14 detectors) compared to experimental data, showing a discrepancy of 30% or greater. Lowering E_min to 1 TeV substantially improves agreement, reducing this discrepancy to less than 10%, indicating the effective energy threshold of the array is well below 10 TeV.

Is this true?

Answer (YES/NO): YES